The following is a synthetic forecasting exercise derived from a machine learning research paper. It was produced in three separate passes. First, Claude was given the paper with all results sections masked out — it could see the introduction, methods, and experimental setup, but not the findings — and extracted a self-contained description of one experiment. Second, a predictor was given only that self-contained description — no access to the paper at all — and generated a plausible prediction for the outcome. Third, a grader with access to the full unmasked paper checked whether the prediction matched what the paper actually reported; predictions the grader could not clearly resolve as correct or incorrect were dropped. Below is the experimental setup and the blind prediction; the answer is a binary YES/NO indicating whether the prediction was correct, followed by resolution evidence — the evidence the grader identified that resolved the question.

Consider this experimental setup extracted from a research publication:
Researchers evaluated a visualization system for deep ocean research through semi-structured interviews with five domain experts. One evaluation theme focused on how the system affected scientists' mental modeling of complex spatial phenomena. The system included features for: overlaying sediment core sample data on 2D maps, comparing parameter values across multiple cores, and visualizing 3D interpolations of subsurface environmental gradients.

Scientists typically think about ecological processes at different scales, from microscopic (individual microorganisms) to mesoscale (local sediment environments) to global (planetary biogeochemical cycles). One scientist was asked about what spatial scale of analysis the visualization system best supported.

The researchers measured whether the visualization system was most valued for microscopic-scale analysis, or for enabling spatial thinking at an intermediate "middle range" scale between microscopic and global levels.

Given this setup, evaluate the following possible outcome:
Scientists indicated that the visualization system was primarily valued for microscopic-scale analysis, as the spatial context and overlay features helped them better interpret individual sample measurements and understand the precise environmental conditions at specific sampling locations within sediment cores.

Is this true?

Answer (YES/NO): NO